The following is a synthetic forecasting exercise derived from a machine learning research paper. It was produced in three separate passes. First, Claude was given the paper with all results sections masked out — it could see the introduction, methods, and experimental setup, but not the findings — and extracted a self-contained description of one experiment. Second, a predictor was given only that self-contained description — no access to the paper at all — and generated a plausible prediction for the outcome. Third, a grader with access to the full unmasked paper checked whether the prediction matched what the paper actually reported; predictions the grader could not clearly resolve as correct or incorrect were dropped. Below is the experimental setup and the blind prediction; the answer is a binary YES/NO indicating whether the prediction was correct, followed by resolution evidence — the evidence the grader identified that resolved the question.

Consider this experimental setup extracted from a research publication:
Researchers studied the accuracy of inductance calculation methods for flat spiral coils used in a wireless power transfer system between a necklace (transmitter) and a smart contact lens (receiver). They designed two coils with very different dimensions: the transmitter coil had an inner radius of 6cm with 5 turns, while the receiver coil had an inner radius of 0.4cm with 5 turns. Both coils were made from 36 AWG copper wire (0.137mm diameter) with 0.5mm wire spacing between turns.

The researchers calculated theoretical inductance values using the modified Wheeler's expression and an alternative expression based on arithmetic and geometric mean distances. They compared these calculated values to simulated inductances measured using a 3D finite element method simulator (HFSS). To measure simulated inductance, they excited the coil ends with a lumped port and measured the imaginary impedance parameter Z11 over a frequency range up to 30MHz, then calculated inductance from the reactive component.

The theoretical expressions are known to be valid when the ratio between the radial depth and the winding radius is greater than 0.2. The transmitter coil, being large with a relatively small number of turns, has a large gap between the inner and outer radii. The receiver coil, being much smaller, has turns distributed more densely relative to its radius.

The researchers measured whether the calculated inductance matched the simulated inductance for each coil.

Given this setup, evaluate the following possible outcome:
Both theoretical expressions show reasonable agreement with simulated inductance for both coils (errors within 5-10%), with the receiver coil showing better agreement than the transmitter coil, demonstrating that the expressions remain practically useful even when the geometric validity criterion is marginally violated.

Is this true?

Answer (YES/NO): NO